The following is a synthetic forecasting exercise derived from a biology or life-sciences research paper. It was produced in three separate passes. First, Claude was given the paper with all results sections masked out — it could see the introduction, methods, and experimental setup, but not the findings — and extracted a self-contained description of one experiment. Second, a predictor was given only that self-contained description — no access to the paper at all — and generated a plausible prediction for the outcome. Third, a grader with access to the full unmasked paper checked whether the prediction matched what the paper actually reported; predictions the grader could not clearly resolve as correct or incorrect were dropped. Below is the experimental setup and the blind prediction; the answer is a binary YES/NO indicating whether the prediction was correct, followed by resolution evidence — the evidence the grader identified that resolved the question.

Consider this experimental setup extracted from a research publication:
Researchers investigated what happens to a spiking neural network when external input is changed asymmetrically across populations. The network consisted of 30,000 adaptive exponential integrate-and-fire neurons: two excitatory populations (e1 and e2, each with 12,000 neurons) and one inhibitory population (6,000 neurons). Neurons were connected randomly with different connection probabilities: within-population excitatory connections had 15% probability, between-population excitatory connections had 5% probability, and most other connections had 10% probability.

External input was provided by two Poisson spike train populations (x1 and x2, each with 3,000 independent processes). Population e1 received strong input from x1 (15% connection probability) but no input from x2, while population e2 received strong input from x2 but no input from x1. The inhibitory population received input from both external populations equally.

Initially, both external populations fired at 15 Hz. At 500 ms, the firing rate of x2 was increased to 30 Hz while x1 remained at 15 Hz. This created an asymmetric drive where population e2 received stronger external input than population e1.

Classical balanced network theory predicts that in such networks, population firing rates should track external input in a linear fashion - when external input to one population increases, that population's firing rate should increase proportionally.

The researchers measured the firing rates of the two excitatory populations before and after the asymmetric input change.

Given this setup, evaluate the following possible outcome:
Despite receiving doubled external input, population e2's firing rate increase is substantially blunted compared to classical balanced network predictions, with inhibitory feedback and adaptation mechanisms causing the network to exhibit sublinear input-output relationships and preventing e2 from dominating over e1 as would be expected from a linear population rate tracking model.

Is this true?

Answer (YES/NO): NO